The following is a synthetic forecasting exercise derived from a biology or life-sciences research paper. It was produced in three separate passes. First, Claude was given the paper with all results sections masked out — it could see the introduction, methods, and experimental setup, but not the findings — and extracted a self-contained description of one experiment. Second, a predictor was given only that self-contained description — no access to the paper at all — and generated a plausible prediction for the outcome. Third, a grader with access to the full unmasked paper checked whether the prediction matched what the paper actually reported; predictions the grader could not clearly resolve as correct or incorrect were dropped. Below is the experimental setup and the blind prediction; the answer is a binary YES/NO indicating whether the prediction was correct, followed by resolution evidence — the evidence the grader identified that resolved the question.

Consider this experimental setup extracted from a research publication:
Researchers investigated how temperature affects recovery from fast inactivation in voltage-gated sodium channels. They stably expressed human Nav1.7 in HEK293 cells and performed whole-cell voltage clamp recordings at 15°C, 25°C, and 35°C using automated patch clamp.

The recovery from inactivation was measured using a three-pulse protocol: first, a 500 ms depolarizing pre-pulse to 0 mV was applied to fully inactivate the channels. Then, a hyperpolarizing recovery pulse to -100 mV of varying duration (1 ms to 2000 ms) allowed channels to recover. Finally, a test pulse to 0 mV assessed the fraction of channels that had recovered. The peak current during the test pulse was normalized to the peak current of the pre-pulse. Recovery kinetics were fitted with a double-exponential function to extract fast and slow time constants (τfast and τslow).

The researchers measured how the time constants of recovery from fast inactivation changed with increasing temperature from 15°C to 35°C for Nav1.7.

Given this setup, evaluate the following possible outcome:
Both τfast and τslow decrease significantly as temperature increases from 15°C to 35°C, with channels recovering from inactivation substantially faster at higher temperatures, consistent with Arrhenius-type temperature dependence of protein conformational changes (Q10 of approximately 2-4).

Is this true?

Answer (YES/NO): NO